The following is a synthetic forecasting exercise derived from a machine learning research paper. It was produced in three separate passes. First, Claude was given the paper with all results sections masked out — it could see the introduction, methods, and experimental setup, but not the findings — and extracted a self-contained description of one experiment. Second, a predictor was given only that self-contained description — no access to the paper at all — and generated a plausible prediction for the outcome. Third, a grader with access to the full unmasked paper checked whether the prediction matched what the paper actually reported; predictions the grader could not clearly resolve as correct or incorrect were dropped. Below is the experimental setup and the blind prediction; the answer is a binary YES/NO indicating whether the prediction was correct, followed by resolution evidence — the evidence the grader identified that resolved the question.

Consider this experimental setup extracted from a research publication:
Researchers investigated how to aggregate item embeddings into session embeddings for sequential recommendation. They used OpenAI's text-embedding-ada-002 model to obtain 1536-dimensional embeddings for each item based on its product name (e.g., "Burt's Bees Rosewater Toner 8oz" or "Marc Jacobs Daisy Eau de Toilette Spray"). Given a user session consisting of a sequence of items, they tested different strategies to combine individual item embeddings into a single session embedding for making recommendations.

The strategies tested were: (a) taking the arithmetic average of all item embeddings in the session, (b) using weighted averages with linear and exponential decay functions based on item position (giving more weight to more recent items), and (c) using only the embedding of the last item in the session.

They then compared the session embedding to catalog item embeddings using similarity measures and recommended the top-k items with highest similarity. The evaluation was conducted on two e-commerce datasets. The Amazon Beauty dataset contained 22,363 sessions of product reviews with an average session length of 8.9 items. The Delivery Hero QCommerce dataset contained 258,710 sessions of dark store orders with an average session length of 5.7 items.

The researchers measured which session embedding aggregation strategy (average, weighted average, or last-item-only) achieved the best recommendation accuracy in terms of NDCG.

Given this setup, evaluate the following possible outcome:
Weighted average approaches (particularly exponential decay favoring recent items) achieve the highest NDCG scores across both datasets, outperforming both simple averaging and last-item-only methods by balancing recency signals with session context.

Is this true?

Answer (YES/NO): NO